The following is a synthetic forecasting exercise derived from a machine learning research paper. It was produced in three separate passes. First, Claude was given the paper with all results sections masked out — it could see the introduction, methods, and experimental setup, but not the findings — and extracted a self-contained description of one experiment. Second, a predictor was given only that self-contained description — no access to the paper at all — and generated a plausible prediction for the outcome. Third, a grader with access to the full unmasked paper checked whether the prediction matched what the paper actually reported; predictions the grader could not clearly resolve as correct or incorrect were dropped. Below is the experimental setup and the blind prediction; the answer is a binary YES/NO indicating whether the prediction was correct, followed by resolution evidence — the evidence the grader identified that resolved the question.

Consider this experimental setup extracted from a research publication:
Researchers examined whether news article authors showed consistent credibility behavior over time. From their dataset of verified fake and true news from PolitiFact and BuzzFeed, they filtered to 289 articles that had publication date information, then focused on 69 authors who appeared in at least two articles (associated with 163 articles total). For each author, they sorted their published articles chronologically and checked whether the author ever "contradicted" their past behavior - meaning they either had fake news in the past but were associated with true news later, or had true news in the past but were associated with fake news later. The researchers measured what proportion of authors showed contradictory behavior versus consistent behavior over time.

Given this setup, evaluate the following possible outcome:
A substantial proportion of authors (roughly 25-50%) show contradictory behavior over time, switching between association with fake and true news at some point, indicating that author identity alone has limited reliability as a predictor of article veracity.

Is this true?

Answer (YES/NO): NO